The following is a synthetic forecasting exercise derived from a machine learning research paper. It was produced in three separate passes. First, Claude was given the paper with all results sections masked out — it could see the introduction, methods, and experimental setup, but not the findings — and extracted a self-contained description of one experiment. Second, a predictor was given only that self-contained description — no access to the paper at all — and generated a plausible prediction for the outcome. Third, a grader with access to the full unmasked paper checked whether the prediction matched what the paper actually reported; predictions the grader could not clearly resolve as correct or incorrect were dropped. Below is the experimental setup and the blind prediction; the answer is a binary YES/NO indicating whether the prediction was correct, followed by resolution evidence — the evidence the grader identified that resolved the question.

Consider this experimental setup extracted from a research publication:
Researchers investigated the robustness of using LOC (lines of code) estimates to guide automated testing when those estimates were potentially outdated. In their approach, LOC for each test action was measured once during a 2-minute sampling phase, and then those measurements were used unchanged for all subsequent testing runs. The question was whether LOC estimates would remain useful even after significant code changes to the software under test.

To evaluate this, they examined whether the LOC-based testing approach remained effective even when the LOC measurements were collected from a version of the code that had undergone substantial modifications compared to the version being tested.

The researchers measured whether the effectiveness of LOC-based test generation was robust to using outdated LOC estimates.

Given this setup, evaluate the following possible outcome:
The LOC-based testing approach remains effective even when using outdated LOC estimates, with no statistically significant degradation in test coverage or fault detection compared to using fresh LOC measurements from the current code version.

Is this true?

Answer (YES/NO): YES